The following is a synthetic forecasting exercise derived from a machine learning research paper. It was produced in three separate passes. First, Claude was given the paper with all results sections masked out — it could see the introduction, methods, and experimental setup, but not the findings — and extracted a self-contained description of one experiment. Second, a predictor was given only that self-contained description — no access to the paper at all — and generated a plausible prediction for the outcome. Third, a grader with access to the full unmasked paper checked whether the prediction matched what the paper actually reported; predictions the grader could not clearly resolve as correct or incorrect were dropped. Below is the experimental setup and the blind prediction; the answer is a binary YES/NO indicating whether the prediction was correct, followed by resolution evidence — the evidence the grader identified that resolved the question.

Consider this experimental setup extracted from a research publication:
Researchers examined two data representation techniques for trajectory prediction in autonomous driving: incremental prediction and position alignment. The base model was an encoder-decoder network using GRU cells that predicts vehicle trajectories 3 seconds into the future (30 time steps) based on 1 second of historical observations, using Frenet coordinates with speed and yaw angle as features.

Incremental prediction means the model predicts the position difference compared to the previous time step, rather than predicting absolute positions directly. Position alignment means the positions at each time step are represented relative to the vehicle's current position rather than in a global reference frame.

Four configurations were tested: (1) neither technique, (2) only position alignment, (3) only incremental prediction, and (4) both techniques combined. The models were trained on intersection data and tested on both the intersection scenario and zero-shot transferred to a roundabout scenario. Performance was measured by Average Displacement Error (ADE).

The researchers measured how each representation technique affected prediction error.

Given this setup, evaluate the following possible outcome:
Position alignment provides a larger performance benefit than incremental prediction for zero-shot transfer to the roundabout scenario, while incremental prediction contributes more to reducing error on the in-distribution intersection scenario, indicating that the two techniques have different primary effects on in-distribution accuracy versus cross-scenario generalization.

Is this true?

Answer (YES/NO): NO